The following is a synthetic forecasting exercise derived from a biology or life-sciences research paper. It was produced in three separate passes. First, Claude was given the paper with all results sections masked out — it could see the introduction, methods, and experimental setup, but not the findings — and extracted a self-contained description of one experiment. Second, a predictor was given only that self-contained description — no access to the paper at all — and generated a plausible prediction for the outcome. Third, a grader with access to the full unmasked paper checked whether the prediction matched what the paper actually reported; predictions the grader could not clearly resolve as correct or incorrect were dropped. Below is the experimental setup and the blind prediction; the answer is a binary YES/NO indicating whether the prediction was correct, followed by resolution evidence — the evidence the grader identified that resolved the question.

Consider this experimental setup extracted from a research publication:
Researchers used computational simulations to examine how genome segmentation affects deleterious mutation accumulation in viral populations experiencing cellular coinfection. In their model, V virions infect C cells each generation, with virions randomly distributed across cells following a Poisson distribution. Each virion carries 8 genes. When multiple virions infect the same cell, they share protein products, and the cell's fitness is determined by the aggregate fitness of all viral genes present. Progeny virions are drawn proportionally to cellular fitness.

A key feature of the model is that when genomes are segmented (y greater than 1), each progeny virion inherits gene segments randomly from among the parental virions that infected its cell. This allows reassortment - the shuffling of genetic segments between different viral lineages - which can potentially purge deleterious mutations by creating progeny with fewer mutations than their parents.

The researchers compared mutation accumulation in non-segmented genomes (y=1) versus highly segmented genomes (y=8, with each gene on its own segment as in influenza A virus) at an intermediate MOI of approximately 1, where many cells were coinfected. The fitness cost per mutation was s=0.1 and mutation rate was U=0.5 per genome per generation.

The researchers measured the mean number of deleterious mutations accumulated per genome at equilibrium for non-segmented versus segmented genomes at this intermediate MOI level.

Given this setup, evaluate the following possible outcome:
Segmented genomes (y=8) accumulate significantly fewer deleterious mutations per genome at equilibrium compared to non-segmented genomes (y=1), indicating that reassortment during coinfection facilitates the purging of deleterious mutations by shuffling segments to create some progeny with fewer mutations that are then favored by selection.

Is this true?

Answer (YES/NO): NO